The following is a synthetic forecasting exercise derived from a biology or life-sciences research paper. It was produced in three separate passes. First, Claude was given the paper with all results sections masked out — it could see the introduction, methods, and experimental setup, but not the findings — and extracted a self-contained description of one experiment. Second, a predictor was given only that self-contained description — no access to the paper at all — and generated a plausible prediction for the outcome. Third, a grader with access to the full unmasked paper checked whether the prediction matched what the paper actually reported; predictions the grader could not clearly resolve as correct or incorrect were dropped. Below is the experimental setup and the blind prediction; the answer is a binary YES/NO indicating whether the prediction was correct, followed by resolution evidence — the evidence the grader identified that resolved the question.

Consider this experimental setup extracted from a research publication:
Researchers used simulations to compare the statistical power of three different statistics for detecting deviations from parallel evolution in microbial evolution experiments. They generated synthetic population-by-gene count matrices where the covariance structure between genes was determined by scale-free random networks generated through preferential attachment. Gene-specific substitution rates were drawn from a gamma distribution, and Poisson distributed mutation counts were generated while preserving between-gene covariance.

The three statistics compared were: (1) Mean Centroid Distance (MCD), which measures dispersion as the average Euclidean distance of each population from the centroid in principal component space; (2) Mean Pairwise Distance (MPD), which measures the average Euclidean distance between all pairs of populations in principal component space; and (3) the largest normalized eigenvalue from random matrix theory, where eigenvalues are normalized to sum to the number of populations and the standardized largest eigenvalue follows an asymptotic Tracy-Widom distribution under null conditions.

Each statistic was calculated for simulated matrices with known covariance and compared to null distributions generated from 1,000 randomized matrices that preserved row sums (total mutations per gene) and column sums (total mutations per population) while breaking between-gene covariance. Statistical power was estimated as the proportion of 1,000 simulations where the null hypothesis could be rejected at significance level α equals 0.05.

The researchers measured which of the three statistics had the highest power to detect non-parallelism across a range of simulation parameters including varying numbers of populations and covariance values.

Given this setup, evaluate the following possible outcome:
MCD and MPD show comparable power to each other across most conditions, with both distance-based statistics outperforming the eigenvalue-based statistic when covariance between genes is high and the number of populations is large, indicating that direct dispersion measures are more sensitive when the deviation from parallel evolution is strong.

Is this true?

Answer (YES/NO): NO